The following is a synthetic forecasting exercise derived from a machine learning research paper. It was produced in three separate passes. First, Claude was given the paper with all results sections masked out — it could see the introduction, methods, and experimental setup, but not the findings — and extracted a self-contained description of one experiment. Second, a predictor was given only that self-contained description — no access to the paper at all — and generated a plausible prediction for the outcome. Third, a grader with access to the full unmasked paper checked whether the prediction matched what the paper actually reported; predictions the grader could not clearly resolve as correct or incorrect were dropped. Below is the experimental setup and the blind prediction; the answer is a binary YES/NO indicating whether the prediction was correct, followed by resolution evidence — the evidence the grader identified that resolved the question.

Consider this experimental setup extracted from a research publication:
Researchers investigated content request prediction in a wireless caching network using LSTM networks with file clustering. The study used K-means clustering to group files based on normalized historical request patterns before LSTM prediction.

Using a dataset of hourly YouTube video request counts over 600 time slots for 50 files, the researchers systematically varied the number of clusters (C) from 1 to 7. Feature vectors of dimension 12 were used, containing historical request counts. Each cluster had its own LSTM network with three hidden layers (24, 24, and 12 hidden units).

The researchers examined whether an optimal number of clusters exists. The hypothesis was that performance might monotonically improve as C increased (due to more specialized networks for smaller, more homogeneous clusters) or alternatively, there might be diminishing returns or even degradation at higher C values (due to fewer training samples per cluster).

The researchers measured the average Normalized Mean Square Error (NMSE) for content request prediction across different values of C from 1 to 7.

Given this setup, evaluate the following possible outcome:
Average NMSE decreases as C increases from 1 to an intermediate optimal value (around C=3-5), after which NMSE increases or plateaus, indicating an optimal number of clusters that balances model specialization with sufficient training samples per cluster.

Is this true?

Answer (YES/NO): YES